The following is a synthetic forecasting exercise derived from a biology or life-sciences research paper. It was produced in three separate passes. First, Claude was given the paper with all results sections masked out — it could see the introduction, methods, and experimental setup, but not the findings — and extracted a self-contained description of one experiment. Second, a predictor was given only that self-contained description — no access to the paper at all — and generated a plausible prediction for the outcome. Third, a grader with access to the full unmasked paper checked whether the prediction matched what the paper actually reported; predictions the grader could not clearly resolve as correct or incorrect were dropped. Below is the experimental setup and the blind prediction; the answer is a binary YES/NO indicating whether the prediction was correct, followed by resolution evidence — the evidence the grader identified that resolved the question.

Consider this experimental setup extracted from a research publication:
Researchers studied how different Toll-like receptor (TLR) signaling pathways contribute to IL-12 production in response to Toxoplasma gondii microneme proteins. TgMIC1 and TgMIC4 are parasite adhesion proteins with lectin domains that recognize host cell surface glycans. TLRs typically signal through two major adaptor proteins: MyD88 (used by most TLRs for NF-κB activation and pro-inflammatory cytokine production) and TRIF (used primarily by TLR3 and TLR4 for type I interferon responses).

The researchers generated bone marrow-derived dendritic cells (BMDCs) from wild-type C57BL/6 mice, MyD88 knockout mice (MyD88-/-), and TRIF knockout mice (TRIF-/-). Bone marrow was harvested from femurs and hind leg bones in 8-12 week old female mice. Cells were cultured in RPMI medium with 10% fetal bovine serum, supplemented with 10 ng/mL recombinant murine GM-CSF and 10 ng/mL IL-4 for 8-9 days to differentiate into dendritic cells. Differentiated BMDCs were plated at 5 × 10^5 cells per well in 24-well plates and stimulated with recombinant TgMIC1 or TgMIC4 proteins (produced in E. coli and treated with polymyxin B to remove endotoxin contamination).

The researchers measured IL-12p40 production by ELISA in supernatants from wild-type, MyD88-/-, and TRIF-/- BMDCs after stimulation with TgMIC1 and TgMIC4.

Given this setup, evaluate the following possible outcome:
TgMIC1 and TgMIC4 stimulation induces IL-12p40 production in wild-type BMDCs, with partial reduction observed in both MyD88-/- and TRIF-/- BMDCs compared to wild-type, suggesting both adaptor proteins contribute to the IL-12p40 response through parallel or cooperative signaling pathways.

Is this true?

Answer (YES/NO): YES